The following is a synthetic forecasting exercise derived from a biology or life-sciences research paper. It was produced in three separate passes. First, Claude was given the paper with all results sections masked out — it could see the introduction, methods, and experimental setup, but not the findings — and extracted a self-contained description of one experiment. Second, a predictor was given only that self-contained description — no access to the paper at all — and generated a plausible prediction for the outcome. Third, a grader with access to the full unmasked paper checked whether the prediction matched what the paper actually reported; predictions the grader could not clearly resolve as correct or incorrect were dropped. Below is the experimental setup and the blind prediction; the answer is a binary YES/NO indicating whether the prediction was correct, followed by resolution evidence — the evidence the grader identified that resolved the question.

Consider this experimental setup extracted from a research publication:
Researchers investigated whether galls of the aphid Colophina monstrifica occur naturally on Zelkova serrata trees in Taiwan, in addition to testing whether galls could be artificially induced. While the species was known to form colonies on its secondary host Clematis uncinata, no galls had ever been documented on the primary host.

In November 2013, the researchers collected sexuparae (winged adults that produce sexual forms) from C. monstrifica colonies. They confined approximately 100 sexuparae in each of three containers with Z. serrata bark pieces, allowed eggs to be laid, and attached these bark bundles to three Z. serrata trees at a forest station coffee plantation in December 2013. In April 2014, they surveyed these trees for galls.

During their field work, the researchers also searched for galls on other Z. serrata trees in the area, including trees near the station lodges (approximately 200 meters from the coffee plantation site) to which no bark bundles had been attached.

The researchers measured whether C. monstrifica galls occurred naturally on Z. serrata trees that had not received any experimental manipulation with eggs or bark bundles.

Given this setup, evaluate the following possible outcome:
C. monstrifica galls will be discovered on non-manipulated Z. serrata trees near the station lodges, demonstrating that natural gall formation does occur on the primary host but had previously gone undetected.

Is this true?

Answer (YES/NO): YES